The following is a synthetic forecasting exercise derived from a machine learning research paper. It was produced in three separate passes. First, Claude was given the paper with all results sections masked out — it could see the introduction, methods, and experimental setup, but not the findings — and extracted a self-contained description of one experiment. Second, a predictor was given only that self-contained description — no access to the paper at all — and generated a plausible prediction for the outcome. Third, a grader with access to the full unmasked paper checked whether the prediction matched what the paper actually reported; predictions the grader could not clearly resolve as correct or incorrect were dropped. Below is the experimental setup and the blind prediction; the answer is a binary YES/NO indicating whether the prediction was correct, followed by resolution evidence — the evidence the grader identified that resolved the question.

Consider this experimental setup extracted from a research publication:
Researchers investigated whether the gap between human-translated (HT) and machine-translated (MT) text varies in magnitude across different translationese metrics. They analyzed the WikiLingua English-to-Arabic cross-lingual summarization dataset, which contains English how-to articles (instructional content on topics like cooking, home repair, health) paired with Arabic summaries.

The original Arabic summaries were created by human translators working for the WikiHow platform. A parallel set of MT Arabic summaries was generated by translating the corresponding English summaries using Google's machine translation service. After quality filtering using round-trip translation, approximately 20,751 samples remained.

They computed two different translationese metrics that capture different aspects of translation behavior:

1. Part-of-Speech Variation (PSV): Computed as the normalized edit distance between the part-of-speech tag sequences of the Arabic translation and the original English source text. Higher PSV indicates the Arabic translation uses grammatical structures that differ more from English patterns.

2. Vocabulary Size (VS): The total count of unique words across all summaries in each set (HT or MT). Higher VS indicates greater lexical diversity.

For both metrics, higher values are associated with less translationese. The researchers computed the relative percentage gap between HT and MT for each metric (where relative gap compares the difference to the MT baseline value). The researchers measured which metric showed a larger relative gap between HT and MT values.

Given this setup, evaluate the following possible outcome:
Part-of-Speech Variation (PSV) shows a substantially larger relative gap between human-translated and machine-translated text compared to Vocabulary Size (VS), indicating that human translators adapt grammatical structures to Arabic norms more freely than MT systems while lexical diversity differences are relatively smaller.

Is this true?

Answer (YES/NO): YES